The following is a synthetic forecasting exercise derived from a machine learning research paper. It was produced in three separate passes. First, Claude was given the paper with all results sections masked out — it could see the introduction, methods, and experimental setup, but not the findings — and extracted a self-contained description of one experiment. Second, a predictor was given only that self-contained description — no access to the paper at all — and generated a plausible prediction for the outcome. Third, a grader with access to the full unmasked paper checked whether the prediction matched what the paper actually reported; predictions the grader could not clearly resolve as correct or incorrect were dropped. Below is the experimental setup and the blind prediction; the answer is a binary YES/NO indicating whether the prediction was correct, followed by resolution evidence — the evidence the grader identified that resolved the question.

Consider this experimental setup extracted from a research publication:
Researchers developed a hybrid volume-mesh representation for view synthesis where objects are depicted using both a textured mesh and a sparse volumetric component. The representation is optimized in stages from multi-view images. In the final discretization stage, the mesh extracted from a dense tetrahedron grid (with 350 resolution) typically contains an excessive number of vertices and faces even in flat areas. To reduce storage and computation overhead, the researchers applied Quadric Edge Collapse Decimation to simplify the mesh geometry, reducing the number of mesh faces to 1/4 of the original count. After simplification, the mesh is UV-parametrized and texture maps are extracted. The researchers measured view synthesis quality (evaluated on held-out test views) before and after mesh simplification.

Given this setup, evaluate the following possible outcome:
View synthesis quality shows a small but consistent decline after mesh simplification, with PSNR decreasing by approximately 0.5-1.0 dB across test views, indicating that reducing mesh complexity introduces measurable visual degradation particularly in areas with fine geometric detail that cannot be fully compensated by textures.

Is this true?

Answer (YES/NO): NO